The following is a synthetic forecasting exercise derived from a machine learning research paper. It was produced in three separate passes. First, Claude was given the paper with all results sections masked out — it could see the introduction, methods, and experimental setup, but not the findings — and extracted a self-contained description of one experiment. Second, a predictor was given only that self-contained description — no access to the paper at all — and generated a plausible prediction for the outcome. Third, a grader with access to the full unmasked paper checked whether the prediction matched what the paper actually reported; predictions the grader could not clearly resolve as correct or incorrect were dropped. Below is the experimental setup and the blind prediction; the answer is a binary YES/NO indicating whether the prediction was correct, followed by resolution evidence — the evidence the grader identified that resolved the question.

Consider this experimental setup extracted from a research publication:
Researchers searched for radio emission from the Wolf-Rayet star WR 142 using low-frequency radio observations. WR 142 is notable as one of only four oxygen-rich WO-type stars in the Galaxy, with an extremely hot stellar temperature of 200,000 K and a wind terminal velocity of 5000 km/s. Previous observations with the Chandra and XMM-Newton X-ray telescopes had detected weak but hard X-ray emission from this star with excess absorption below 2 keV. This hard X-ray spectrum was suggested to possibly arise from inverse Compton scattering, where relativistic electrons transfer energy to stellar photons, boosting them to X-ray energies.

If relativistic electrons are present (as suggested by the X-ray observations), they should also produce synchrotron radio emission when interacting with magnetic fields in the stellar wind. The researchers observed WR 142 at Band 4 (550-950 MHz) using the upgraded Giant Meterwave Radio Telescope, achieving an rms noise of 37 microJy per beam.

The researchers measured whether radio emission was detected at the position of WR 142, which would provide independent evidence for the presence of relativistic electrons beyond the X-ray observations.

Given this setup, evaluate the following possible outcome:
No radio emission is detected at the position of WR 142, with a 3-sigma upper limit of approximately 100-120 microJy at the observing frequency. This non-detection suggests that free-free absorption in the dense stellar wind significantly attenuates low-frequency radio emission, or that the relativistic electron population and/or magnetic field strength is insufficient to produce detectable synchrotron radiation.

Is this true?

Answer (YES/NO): YES